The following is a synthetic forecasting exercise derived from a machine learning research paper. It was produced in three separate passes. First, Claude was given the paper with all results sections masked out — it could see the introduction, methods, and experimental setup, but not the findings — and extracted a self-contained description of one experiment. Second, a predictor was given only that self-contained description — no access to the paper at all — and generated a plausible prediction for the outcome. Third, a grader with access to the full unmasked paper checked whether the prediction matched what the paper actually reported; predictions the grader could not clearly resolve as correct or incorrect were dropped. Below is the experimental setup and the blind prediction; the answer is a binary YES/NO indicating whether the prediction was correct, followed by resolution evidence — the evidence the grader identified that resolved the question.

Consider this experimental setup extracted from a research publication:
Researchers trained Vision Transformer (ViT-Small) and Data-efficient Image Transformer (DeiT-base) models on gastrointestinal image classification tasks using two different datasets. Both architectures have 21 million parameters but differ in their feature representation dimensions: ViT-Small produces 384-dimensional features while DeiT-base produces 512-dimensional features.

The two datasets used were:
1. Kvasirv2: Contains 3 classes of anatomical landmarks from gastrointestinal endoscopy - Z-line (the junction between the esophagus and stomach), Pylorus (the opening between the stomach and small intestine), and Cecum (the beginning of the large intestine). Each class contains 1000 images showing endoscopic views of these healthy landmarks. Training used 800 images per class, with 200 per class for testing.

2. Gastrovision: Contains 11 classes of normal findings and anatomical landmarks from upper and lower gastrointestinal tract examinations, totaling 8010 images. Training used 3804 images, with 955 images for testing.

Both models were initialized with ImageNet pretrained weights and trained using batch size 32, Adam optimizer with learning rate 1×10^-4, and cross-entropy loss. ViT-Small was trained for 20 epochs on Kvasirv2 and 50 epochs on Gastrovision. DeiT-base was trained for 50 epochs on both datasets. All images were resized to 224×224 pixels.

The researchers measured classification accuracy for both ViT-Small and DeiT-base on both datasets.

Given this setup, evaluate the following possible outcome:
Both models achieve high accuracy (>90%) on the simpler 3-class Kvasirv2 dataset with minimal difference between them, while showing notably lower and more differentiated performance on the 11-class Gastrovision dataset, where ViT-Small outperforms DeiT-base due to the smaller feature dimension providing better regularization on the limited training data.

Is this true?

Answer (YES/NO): YES